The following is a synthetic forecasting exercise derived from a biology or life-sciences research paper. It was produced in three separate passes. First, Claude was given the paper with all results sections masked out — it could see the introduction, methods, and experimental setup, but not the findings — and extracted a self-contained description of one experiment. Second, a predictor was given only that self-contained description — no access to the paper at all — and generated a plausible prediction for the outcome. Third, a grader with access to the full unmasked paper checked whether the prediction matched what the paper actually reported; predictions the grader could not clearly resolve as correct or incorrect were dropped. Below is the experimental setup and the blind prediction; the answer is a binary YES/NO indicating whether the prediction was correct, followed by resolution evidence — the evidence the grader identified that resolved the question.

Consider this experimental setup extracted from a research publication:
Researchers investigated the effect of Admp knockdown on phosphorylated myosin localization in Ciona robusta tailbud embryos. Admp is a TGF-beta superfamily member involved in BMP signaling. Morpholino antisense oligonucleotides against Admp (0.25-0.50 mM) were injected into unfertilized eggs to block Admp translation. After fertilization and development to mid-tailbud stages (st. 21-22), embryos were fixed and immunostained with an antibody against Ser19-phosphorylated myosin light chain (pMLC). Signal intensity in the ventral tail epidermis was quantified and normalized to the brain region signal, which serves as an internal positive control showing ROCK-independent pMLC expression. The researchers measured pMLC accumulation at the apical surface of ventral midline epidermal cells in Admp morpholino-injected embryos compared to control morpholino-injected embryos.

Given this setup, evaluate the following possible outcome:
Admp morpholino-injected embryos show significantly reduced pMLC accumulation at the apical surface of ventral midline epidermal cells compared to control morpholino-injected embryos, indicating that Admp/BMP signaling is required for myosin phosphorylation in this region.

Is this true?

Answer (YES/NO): YES